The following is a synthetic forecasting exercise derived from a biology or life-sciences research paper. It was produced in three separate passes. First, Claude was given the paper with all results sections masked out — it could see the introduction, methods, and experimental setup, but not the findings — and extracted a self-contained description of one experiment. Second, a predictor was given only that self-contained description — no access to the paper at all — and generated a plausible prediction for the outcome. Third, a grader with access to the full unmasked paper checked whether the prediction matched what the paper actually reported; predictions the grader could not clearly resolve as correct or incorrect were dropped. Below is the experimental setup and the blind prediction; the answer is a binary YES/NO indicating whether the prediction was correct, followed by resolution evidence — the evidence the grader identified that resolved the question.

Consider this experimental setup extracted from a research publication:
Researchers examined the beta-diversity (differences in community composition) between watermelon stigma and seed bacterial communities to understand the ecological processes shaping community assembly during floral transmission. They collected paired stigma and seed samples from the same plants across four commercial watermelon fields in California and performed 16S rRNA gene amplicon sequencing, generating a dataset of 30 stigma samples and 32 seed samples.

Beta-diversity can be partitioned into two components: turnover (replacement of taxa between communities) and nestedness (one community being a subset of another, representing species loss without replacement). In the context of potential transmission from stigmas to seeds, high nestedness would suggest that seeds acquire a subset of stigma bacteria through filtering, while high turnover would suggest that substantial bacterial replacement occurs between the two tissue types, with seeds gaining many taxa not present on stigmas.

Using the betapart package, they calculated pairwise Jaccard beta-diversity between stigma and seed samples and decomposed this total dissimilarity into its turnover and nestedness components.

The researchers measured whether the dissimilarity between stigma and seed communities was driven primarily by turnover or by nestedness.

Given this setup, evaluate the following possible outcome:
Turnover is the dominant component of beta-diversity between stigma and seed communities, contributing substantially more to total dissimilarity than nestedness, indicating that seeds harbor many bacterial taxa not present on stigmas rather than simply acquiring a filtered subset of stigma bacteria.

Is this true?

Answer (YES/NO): YES